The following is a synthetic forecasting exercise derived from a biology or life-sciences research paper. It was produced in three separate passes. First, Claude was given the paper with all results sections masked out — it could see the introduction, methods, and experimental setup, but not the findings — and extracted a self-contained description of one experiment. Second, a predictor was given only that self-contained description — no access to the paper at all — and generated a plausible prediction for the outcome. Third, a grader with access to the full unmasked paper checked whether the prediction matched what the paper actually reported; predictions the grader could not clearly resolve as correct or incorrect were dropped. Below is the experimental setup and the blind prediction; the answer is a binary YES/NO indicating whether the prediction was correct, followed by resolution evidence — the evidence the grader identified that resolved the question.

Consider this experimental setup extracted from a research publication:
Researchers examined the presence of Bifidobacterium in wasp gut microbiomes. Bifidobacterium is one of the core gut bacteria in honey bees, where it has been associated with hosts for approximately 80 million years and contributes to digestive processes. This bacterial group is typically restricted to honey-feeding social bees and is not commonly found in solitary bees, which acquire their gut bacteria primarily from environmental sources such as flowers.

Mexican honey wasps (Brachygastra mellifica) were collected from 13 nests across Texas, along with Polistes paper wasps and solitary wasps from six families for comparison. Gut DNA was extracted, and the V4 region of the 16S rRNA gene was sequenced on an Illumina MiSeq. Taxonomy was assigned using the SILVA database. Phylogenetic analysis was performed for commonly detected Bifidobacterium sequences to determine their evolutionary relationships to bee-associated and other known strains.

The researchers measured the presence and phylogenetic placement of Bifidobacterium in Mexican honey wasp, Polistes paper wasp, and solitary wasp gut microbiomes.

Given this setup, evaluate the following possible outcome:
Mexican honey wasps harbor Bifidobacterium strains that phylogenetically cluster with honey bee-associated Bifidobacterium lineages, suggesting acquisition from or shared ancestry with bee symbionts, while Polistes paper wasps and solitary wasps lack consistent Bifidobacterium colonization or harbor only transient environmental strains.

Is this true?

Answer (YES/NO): NO